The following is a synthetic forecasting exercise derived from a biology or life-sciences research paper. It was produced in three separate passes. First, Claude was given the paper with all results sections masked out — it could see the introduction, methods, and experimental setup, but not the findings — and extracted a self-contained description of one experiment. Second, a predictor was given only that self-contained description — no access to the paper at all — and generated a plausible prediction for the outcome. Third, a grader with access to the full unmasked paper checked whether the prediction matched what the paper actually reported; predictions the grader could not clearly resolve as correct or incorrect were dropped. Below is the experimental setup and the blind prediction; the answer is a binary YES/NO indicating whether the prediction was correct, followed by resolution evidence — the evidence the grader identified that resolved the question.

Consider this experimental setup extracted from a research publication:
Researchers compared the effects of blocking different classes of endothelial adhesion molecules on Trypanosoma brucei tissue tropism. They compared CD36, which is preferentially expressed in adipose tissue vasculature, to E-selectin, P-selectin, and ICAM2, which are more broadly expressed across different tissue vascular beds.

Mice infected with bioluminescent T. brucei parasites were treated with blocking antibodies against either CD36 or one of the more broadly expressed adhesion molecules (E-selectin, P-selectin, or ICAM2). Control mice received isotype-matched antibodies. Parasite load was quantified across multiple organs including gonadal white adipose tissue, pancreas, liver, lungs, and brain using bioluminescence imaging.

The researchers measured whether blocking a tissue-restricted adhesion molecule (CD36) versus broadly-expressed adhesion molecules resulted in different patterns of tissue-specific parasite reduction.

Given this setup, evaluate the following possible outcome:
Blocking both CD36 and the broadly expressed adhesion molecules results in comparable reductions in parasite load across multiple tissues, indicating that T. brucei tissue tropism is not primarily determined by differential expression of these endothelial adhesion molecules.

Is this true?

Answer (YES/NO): NO